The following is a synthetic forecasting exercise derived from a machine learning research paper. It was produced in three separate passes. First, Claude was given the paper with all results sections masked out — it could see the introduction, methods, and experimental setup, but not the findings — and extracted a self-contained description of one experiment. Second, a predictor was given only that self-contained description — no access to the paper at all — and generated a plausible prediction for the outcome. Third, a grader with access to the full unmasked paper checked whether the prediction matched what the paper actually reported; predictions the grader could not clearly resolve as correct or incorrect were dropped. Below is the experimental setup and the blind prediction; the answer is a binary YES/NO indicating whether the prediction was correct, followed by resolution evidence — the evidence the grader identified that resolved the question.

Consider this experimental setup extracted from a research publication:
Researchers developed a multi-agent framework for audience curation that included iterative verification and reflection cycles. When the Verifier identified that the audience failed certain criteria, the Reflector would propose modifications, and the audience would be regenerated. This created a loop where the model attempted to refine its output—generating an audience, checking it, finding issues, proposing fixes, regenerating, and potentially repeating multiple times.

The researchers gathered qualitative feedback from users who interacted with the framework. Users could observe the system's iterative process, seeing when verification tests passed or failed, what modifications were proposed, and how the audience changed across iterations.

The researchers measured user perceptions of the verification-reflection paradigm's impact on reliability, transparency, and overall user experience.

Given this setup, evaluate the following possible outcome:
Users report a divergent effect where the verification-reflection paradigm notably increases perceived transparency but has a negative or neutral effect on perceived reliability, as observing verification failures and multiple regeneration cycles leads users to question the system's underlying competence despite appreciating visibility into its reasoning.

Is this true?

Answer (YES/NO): NO